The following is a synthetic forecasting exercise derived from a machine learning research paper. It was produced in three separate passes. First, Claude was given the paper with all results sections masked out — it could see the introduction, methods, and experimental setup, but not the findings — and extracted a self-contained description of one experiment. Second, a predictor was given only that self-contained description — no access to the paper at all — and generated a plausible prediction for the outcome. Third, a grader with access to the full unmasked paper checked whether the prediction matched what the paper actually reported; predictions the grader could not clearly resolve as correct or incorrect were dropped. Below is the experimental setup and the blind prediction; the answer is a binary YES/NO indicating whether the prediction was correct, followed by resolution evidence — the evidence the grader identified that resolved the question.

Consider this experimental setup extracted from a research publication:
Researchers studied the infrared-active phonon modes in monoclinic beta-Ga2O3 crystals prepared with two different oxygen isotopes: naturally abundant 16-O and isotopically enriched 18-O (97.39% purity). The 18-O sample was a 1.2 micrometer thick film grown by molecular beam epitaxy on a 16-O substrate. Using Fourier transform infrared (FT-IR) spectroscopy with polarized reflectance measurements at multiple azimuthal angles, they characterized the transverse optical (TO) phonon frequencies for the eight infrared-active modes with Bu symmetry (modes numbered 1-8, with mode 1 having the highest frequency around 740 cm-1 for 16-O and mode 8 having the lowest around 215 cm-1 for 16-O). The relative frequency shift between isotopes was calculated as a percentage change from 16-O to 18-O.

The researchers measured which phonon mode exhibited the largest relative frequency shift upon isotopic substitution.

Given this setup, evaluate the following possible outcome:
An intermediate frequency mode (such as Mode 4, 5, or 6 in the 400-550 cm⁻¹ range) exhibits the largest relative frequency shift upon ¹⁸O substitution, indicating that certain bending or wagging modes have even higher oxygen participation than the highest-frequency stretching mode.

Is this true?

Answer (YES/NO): NO